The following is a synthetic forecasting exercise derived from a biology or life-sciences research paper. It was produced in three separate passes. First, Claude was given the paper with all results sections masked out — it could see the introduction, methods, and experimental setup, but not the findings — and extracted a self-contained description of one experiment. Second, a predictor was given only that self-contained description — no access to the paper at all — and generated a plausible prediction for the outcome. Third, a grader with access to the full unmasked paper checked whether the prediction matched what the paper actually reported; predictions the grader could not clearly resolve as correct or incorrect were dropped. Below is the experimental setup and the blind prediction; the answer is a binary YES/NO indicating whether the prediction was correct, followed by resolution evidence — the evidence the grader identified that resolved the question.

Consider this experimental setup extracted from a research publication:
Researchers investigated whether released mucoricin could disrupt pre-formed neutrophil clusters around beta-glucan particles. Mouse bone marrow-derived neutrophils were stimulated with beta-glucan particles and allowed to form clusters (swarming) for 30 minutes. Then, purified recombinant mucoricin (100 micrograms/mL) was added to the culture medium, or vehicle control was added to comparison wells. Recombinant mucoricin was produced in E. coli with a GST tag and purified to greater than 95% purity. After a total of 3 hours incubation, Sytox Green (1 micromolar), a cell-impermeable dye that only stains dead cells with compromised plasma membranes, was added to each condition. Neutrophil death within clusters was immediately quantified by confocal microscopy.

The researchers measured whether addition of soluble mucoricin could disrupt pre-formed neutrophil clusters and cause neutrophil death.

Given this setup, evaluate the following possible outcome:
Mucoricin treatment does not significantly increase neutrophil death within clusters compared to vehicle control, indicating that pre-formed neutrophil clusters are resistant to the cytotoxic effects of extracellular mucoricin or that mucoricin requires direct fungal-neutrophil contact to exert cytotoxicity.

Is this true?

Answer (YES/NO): NO